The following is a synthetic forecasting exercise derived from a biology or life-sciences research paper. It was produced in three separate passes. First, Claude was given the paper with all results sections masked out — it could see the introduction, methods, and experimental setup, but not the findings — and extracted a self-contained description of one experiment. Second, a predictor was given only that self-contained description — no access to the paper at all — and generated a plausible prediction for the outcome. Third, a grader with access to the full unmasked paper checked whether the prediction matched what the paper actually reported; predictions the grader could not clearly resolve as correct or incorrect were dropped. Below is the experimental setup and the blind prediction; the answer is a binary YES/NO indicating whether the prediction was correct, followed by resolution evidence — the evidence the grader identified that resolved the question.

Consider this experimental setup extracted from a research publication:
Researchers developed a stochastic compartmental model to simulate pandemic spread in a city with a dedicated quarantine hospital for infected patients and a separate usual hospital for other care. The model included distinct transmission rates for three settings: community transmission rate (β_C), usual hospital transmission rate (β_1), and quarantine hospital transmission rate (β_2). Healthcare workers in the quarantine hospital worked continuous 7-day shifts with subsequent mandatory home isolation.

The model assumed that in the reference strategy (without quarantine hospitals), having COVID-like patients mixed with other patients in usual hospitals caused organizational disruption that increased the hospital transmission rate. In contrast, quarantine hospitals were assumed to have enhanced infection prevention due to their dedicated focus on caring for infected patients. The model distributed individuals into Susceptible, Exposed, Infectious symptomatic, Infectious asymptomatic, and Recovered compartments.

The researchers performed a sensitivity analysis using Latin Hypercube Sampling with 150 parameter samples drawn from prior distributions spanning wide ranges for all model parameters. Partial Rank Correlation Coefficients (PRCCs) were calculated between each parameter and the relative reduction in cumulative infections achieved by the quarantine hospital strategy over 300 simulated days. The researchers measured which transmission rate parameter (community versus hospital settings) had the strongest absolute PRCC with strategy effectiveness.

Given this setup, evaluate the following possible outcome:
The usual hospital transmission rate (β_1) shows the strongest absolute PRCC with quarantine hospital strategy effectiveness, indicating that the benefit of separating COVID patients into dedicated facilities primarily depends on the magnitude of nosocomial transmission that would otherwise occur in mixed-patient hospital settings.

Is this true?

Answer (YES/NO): NO